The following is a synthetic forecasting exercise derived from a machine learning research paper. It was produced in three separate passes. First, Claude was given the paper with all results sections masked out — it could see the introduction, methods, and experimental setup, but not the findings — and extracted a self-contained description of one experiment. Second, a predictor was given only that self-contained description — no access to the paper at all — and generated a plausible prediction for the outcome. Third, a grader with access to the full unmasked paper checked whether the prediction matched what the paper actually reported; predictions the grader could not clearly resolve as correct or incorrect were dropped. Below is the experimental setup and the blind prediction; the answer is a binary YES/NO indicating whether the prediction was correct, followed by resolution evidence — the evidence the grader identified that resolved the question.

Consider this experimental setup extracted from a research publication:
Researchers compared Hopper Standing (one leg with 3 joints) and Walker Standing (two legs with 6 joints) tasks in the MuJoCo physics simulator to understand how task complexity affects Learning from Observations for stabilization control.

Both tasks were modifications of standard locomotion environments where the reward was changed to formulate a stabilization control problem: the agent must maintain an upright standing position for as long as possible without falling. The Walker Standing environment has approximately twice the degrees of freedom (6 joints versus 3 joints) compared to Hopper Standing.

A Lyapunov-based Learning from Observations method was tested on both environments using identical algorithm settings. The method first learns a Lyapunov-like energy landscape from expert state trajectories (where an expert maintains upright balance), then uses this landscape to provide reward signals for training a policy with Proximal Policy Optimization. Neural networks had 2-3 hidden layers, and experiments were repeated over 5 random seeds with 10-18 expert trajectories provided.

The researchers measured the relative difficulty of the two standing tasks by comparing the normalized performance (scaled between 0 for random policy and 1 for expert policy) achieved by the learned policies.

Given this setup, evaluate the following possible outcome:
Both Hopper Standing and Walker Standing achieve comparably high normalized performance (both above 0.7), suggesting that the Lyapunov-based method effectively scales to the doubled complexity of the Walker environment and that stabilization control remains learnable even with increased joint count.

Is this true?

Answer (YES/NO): YES